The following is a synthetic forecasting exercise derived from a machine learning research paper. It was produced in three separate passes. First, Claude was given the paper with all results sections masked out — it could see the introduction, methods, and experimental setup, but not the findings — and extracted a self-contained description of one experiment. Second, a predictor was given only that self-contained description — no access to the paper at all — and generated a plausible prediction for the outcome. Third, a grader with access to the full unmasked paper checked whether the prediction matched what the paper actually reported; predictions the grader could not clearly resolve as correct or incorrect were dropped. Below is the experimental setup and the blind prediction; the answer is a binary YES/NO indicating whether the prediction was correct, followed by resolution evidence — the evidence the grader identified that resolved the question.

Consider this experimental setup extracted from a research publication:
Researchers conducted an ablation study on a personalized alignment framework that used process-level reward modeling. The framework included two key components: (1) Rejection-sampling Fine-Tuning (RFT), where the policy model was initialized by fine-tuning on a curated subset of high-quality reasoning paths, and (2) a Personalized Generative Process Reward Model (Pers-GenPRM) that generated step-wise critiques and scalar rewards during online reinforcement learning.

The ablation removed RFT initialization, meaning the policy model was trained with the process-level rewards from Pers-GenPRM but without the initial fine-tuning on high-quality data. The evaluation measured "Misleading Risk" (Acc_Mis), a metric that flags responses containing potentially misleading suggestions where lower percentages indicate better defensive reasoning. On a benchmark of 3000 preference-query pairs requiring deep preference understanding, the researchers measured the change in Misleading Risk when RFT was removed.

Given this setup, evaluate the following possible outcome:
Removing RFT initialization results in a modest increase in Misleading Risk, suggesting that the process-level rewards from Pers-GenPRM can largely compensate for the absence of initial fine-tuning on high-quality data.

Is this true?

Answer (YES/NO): NO